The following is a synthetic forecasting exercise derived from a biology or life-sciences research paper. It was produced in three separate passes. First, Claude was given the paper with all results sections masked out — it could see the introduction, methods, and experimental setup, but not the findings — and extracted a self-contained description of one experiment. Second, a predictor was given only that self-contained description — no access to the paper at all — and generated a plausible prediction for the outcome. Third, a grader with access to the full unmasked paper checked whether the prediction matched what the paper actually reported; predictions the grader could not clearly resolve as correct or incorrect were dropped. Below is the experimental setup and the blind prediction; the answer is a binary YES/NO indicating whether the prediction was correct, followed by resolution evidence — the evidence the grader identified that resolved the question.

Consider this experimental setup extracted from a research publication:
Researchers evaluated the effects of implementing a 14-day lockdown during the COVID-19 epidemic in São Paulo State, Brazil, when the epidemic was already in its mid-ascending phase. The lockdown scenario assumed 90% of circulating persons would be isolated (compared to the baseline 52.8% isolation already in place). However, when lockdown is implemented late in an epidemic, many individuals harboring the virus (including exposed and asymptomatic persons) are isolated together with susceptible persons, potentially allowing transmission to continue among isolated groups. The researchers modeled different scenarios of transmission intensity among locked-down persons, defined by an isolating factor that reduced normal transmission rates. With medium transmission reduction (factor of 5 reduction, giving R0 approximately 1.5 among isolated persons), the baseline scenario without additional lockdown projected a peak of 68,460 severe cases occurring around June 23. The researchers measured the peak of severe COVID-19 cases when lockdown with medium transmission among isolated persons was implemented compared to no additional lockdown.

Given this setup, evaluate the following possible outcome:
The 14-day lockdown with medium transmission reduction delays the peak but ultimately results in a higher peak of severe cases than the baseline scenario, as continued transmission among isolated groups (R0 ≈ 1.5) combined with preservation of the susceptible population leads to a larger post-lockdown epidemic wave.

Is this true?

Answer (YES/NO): YES